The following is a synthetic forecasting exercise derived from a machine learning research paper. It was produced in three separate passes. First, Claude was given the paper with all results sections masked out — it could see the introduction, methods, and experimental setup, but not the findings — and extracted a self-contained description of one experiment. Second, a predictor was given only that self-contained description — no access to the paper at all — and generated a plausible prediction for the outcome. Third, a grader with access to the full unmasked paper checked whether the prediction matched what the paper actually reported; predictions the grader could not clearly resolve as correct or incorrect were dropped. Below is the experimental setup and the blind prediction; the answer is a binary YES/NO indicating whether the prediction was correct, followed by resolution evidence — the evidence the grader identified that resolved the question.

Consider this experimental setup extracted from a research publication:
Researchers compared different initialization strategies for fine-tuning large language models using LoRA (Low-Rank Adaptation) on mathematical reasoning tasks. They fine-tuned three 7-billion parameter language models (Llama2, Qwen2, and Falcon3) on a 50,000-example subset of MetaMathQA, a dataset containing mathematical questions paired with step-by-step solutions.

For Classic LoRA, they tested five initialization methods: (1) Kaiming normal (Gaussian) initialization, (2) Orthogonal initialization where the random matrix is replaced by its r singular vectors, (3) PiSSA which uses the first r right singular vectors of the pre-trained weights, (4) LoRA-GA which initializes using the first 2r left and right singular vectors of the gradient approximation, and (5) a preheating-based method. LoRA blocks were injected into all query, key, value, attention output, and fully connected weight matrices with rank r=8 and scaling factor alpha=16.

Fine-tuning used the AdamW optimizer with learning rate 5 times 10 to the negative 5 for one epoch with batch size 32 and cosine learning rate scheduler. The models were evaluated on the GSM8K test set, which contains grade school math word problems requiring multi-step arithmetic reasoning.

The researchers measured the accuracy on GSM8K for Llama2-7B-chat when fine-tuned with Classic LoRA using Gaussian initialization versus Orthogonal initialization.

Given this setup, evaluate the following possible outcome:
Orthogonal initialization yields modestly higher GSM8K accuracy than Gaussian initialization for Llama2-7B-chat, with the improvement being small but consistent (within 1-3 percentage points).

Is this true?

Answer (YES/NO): NO